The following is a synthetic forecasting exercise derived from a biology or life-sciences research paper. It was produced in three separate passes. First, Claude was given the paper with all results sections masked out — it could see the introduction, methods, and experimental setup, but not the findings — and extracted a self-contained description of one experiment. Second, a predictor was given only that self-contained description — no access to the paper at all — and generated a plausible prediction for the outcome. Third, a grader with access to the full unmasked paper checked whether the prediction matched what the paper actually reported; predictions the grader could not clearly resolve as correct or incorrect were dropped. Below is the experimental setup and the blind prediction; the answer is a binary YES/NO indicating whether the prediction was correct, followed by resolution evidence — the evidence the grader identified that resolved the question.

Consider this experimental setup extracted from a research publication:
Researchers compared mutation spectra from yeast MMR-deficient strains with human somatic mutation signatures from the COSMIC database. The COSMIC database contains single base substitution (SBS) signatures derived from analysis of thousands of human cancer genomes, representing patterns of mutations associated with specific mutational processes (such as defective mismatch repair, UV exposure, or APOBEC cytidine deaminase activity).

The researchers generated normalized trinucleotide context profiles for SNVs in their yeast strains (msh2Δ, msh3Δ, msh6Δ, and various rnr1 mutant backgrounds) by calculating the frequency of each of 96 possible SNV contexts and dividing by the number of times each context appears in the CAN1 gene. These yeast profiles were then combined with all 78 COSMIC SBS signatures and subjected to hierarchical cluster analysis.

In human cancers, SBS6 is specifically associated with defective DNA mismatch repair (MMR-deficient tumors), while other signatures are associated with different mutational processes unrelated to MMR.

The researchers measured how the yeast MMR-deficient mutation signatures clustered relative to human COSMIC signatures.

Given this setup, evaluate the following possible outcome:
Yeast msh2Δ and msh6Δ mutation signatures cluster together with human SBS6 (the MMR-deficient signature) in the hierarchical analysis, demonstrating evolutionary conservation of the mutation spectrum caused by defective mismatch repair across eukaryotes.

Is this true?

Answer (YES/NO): NO